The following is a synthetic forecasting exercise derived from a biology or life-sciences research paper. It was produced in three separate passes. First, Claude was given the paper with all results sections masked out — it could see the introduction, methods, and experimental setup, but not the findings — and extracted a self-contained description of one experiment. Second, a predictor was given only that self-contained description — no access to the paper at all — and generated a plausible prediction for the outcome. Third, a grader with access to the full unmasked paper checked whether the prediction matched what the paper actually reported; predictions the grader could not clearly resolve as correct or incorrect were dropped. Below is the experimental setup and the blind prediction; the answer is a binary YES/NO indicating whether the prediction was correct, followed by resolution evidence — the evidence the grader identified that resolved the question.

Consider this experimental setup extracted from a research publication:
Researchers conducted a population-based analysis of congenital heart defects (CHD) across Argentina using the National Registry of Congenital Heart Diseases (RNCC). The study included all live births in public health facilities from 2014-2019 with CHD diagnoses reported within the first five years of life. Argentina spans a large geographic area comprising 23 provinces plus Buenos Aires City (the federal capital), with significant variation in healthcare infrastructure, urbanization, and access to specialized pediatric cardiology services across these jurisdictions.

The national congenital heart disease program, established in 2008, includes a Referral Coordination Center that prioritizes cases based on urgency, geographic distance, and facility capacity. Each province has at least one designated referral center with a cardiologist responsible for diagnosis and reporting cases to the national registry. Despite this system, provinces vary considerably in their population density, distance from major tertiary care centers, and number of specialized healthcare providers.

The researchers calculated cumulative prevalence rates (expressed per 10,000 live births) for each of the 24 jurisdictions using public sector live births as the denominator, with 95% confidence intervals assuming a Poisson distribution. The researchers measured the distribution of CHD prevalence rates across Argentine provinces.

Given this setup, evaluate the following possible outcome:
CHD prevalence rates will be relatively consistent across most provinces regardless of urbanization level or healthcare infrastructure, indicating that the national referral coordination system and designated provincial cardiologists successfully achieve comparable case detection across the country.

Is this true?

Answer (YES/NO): NO